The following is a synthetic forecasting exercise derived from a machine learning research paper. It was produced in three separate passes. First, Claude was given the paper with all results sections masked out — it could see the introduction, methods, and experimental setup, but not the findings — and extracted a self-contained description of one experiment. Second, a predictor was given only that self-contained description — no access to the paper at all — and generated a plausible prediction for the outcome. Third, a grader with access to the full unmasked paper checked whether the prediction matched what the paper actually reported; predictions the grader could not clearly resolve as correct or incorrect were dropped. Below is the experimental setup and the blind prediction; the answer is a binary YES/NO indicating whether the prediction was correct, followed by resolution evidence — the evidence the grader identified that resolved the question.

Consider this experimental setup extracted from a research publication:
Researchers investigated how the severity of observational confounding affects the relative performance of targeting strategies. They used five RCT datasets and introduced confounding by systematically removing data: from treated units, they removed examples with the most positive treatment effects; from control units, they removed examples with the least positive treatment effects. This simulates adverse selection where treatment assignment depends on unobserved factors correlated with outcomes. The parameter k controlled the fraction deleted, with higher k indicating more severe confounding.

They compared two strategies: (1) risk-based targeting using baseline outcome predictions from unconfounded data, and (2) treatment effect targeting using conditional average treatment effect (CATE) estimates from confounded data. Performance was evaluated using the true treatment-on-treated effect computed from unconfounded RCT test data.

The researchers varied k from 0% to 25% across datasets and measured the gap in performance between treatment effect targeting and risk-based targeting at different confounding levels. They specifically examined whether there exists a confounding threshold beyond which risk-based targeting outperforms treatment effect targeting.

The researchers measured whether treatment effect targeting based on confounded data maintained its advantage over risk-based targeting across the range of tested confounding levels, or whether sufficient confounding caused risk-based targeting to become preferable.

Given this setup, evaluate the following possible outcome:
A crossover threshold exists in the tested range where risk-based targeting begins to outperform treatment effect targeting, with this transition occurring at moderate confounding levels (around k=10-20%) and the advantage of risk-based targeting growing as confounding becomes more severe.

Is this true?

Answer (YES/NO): NO